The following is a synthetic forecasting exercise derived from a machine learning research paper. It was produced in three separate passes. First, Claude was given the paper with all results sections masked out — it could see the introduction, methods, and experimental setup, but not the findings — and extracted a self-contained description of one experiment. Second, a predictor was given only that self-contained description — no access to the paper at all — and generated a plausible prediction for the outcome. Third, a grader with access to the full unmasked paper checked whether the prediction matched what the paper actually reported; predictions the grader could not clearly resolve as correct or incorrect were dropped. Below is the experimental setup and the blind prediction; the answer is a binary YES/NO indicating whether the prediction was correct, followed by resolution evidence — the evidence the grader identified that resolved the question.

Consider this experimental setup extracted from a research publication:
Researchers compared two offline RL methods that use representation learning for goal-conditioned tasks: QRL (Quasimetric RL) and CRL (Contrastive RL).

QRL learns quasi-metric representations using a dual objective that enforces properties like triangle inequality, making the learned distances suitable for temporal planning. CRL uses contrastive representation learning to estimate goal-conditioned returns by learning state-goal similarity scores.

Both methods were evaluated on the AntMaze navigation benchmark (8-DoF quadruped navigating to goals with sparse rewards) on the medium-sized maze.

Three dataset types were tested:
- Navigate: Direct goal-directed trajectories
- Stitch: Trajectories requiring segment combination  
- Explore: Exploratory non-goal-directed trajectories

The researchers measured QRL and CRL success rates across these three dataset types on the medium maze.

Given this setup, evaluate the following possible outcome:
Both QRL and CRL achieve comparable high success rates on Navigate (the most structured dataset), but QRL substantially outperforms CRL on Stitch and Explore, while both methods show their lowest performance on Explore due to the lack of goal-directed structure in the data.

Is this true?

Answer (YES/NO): NO